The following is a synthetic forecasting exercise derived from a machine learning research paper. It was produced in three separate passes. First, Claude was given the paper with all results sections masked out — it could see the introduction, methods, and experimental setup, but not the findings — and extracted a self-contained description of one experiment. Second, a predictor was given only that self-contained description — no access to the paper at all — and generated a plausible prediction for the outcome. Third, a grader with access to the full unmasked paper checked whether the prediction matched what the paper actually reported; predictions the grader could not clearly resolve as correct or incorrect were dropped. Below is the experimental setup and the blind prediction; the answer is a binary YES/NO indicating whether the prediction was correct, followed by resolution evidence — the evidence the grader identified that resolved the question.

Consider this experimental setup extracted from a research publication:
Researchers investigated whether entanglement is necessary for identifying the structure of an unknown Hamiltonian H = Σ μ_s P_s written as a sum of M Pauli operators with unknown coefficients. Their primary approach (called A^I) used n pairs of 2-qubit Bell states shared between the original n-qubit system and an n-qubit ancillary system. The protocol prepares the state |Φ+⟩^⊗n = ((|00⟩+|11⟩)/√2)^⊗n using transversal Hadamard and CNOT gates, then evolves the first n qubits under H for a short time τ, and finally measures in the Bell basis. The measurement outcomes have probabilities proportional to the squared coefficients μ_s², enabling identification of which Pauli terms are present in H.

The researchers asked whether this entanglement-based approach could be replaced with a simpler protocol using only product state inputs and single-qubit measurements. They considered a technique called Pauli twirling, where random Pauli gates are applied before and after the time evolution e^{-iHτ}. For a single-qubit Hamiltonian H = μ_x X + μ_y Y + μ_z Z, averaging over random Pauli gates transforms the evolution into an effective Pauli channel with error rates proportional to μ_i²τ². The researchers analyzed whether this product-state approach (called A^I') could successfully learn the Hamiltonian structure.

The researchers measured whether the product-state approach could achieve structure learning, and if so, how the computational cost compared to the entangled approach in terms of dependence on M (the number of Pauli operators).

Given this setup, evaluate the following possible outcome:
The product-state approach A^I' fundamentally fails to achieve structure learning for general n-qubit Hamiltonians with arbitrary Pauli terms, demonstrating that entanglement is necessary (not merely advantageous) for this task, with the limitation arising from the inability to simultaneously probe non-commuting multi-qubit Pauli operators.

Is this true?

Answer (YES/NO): NO